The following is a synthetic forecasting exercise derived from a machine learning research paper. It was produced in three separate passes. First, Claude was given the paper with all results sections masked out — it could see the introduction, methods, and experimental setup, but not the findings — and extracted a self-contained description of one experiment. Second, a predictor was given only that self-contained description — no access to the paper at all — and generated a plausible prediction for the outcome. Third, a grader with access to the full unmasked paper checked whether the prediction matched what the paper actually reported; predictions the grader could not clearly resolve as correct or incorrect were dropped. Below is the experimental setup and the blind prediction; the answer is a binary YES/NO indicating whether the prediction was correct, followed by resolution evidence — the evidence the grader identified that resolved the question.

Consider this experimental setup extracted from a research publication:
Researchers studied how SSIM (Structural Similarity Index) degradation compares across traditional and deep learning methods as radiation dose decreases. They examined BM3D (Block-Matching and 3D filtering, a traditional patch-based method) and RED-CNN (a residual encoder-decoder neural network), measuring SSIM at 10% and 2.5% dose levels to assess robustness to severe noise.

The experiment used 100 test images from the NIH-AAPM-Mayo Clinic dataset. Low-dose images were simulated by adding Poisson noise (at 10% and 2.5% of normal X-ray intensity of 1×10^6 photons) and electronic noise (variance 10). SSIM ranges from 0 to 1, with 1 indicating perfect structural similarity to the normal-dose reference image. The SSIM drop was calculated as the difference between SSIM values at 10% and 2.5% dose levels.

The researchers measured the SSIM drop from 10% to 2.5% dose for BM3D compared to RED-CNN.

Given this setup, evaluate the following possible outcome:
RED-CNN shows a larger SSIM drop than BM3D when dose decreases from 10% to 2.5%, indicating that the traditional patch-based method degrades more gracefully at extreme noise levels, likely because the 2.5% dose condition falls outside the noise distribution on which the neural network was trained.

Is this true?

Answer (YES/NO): NO